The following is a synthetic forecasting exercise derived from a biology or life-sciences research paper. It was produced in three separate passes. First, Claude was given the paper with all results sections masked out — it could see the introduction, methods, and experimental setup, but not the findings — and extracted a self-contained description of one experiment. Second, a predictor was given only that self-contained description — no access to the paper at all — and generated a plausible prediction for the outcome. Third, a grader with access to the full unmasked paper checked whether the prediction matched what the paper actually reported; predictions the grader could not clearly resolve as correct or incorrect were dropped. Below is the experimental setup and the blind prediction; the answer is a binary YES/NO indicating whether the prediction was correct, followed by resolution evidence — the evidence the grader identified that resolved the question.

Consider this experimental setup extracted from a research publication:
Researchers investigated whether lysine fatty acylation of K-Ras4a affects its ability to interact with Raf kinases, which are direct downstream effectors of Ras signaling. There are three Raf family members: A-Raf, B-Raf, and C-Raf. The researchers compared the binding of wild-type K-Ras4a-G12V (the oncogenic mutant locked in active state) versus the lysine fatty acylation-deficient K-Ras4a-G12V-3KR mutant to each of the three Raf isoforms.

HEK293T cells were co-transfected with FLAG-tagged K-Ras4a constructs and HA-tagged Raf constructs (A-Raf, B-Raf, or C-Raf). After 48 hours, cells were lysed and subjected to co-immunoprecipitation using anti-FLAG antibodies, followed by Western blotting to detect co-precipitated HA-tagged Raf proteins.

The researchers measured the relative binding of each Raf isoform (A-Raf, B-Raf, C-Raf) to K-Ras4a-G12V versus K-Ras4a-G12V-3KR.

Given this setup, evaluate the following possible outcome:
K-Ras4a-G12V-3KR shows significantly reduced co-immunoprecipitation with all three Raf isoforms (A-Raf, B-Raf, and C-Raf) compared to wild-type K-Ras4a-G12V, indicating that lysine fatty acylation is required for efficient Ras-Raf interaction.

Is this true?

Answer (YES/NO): NO